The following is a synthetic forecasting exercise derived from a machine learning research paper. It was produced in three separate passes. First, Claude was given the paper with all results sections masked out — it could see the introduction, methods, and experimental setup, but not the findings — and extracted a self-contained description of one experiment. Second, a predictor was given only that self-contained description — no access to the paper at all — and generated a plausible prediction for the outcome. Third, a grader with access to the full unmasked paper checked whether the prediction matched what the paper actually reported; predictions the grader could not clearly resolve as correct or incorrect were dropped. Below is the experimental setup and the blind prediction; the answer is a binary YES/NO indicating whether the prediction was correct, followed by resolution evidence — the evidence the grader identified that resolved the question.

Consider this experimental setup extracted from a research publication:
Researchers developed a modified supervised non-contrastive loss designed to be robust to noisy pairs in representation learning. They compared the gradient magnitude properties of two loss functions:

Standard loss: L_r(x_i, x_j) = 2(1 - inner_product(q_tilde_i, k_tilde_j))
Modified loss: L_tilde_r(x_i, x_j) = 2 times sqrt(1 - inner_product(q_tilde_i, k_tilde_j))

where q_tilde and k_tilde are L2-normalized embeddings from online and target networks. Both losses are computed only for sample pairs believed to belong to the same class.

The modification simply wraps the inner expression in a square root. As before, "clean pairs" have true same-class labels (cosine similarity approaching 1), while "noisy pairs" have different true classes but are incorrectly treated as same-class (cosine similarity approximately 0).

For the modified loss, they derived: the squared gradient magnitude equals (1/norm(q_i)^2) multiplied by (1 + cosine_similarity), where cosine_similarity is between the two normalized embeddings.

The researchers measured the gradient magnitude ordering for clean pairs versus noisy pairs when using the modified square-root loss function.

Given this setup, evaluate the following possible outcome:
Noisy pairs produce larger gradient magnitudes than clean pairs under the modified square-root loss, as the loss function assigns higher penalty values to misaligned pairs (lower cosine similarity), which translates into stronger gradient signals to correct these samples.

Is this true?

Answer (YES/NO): NO